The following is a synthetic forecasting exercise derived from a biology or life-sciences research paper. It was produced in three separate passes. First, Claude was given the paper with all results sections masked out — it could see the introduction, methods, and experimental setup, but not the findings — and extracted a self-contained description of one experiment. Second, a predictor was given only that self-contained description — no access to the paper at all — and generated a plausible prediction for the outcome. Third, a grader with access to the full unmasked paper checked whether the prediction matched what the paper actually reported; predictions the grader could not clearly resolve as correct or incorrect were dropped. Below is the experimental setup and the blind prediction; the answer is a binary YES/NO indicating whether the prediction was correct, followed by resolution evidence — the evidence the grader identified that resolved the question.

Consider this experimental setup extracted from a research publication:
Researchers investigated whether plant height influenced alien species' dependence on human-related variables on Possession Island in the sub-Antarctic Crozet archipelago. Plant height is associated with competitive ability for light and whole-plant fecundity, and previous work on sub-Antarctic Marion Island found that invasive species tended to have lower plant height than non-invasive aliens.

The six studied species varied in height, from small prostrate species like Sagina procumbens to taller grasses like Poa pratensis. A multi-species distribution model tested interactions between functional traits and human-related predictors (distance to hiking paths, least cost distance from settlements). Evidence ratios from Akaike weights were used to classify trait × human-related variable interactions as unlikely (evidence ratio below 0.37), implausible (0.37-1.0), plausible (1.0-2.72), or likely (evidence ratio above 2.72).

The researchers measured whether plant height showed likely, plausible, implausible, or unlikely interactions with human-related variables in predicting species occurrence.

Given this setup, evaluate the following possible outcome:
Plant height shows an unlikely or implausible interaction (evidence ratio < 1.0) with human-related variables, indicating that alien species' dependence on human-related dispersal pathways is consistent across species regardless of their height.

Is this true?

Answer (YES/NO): NO